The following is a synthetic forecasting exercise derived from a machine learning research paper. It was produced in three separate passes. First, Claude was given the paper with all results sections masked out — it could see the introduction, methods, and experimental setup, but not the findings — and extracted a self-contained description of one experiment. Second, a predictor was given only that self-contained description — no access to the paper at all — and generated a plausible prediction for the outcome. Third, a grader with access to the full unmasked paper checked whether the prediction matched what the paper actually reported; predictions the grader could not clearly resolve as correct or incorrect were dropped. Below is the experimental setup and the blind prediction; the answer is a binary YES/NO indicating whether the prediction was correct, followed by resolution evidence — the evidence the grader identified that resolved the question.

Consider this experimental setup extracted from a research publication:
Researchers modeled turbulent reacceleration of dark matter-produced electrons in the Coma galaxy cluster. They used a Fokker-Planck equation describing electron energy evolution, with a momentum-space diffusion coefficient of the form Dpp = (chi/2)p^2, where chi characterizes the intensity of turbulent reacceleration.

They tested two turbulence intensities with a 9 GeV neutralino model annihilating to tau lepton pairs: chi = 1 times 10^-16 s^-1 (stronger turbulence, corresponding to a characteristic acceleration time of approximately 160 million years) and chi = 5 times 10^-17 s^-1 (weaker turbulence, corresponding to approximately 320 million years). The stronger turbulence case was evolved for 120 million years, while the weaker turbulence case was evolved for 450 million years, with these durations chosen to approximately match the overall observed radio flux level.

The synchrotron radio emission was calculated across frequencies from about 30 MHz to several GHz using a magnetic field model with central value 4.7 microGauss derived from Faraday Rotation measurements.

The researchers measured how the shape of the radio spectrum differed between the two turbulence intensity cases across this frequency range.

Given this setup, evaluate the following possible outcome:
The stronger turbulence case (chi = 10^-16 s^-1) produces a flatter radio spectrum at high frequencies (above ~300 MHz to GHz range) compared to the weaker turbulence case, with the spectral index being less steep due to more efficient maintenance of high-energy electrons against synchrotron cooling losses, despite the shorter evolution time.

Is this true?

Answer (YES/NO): YES